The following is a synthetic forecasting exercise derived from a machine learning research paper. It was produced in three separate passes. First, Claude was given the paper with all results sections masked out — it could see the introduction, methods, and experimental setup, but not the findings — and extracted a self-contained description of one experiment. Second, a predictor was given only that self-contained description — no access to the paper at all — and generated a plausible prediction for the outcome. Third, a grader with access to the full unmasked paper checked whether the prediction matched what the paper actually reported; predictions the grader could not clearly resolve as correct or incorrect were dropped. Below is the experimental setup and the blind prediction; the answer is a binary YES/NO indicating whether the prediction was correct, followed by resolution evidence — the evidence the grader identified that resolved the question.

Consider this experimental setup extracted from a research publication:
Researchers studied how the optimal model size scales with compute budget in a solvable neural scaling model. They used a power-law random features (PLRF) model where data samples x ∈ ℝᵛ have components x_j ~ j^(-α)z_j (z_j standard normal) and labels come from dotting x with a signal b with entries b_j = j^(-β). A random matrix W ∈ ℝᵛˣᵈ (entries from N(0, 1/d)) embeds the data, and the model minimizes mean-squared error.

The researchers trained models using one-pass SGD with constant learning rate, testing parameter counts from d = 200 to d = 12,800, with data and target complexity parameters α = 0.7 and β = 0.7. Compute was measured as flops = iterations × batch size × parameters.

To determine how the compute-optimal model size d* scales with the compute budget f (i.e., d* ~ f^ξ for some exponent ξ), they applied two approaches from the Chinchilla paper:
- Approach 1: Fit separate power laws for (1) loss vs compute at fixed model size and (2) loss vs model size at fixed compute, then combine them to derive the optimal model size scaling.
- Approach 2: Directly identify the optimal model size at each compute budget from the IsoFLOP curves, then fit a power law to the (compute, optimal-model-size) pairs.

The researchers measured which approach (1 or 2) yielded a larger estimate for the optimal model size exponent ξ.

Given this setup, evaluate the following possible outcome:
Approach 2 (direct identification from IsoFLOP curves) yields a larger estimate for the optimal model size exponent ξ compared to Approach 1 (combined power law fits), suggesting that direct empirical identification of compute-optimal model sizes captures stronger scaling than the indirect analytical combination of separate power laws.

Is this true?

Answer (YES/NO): YES